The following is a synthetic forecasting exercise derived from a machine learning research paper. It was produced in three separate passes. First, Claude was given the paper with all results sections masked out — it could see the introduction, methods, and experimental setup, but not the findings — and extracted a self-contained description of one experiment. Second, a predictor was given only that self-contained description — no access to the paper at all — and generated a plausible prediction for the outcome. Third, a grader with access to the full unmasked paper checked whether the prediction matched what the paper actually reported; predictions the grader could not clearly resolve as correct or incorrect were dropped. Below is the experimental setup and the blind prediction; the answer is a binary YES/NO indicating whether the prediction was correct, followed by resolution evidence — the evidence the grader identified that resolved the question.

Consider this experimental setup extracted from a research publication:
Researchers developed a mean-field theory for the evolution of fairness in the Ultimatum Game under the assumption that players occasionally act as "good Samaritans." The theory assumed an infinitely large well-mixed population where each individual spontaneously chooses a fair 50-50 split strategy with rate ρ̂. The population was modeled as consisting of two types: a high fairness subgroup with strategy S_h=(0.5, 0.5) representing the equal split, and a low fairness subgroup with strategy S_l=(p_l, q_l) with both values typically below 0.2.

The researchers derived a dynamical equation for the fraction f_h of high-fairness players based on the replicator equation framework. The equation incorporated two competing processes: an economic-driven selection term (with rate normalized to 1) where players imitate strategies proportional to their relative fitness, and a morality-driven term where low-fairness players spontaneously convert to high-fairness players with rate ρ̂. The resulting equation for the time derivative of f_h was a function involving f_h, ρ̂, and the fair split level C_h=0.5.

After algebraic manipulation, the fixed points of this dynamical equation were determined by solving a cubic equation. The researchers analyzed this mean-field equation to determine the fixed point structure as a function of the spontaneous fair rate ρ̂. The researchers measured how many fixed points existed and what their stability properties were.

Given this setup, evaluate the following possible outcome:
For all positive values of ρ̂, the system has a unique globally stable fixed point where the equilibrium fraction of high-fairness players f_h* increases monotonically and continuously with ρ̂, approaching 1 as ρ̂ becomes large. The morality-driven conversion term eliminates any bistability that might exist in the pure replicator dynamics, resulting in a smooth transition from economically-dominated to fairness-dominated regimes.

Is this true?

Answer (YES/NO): NO